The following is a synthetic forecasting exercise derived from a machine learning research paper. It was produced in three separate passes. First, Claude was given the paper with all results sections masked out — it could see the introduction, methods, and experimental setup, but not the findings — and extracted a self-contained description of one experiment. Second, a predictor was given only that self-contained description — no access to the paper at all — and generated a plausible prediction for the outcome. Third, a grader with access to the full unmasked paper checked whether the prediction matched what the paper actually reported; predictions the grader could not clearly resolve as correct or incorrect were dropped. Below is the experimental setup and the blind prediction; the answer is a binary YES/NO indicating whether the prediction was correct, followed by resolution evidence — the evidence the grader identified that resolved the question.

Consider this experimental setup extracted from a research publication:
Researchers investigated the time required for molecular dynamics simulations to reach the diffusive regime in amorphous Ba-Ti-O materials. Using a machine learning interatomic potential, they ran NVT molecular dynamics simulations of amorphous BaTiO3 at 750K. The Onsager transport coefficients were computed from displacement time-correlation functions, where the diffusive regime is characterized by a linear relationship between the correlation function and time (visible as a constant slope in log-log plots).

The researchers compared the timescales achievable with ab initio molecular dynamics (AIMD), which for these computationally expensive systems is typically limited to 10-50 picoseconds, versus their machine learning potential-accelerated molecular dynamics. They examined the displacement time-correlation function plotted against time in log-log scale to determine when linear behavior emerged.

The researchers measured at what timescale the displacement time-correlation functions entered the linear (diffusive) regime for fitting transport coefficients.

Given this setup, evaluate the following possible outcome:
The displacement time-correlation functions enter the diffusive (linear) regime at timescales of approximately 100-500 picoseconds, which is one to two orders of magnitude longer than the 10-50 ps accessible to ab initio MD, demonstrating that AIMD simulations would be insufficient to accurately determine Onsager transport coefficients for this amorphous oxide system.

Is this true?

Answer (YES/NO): NO